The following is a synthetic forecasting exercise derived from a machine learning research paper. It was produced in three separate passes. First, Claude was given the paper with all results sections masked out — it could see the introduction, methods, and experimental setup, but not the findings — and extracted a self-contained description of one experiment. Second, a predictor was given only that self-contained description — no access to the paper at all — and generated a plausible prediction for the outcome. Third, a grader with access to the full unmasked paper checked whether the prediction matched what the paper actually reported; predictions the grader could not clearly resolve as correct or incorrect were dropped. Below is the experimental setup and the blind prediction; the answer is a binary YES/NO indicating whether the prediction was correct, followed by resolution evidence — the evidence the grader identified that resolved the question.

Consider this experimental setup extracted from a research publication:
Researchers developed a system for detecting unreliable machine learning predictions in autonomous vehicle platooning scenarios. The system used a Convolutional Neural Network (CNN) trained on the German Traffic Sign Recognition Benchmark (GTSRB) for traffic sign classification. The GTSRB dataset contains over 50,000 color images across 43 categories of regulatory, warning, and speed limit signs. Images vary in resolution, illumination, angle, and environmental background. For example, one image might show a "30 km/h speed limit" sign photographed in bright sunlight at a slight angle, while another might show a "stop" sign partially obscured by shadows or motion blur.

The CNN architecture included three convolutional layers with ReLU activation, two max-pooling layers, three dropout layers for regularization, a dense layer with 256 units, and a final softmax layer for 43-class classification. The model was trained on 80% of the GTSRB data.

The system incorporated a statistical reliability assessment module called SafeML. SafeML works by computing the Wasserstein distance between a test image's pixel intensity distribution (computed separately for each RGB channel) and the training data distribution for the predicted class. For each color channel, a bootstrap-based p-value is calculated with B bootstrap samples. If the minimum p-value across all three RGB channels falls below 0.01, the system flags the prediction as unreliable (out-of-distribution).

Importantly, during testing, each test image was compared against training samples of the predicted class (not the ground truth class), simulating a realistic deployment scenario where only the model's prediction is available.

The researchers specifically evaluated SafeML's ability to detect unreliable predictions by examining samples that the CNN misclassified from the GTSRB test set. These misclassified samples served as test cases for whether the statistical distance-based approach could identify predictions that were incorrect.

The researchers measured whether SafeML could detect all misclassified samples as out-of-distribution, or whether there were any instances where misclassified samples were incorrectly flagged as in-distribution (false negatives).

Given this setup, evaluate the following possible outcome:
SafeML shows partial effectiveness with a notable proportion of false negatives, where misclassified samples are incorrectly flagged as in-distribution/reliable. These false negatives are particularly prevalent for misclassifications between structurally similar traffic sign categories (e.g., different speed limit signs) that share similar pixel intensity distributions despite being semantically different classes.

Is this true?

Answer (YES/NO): NO